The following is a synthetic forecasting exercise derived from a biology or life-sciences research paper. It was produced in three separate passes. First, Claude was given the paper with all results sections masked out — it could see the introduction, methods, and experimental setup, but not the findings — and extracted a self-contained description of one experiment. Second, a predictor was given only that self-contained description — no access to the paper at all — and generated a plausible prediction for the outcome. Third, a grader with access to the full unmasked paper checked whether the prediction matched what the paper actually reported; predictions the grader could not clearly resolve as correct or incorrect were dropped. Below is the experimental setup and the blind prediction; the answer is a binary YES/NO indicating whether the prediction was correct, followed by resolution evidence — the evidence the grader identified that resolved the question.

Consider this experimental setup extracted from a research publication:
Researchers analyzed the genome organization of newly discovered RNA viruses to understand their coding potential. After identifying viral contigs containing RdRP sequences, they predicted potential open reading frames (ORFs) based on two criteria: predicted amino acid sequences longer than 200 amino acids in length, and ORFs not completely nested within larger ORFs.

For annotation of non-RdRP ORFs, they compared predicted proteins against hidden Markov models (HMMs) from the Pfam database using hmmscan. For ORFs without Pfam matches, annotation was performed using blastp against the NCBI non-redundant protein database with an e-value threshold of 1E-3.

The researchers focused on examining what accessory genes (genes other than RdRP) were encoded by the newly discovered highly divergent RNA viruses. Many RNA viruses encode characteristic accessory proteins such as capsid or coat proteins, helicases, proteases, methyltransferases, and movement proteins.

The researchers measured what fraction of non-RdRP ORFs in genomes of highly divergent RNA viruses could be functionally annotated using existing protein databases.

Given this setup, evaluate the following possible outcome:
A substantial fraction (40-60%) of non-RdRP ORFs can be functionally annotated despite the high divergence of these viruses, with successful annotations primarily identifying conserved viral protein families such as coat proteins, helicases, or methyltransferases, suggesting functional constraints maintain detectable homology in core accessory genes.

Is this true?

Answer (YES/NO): NO